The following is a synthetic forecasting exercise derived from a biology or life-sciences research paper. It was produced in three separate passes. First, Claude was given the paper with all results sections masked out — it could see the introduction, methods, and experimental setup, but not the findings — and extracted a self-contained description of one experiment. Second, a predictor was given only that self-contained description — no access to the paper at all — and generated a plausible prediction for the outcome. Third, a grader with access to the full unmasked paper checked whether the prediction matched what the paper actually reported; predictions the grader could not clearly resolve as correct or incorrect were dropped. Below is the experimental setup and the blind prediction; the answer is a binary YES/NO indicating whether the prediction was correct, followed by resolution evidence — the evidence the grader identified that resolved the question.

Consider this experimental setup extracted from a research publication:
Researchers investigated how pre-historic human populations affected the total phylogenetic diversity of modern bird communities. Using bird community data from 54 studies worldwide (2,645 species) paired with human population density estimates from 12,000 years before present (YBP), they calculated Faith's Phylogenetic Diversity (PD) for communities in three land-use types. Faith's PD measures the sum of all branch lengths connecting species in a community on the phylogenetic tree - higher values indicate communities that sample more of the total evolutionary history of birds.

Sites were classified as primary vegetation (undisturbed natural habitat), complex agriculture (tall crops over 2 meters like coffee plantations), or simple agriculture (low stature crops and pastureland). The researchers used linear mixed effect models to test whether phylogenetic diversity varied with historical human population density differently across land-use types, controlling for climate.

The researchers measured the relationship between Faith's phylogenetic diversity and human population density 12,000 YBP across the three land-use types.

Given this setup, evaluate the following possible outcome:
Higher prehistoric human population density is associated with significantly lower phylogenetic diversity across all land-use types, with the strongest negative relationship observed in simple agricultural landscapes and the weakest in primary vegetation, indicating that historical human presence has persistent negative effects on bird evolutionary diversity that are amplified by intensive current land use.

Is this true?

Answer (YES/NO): NO